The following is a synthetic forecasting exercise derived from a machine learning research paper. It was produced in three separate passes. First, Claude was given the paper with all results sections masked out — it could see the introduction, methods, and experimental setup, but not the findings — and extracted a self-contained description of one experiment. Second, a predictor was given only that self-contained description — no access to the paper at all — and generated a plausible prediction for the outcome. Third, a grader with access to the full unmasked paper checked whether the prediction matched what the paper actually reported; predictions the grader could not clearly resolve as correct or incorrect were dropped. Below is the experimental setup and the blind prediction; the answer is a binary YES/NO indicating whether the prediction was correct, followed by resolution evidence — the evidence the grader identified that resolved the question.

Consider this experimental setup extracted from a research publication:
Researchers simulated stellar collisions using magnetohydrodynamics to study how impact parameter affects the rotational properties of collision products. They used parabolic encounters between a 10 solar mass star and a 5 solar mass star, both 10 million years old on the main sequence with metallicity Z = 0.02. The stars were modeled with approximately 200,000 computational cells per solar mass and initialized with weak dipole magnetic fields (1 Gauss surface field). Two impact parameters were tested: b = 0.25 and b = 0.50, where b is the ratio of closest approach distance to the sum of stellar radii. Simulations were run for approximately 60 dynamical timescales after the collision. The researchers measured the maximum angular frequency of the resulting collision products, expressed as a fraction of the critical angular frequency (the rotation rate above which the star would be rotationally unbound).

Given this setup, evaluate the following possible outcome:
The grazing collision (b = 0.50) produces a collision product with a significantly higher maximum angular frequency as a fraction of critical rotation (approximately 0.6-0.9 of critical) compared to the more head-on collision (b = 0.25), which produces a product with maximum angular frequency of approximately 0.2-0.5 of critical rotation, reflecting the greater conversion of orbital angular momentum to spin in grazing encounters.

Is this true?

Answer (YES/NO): NO